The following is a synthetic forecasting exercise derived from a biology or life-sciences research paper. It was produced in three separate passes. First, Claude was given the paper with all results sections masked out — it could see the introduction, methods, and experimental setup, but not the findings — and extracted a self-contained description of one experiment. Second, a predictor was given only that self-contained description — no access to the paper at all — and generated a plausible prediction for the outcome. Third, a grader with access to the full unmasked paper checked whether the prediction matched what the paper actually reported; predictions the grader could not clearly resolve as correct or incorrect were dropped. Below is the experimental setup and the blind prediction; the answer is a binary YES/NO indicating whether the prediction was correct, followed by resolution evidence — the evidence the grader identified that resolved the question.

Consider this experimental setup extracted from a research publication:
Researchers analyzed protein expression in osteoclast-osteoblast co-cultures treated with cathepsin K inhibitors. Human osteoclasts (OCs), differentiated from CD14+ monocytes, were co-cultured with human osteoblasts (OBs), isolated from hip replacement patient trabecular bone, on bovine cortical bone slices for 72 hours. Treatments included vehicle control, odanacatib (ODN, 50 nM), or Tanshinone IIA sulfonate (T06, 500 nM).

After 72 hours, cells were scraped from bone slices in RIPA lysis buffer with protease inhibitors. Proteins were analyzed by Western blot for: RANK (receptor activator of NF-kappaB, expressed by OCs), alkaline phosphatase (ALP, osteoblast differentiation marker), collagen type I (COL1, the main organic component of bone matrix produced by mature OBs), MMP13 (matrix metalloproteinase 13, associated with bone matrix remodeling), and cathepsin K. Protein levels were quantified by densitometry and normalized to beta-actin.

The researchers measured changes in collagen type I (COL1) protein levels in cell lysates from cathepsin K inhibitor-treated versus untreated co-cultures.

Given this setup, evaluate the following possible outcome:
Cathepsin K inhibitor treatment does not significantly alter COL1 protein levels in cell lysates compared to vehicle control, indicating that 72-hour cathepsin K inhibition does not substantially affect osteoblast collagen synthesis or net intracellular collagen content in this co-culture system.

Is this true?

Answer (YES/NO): NO